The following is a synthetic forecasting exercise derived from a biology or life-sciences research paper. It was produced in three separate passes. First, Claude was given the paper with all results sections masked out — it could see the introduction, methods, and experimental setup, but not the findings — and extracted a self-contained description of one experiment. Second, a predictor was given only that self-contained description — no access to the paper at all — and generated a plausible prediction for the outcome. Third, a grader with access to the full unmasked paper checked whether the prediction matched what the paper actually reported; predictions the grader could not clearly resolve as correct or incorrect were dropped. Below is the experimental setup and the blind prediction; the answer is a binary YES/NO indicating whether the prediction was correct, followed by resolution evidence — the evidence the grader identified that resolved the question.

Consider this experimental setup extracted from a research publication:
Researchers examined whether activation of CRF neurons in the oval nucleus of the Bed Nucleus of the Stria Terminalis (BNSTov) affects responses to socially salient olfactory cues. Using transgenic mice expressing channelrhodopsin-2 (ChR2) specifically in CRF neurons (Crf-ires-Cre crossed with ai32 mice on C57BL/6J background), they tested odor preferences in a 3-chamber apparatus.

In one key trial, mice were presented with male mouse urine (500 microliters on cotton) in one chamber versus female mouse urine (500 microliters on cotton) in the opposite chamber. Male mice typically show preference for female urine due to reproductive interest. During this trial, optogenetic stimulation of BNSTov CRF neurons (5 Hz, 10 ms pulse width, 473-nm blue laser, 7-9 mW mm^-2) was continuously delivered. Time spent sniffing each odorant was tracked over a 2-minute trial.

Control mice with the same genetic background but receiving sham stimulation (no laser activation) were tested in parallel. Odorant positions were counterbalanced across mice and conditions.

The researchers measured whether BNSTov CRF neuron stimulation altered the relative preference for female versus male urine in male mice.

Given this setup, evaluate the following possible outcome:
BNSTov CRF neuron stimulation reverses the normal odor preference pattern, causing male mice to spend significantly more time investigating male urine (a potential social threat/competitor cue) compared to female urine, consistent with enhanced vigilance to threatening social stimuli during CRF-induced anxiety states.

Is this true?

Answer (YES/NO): NO